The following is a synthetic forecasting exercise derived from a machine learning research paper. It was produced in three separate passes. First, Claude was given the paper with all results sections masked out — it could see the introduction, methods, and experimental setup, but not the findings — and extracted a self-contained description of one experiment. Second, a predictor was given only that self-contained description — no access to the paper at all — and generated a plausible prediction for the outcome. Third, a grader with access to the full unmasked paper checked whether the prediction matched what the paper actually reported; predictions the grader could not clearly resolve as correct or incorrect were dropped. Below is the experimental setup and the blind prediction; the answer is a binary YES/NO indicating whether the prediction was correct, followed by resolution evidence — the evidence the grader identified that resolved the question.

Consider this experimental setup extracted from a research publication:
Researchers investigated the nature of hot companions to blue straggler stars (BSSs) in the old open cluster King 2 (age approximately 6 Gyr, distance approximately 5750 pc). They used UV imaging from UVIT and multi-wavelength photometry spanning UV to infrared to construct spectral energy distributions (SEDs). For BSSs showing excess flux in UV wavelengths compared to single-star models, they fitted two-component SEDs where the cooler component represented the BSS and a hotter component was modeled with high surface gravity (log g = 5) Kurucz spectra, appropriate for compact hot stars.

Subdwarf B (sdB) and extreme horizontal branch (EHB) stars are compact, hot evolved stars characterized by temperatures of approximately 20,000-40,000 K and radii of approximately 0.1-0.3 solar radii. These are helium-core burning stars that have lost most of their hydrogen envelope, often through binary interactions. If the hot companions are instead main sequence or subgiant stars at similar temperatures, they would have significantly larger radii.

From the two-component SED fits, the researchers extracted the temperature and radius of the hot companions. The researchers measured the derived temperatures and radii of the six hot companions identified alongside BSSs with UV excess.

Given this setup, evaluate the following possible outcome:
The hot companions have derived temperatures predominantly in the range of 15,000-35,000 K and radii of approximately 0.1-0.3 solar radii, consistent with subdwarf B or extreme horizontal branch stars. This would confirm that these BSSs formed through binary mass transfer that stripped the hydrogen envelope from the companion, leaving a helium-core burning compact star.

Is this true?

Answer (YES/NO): YES